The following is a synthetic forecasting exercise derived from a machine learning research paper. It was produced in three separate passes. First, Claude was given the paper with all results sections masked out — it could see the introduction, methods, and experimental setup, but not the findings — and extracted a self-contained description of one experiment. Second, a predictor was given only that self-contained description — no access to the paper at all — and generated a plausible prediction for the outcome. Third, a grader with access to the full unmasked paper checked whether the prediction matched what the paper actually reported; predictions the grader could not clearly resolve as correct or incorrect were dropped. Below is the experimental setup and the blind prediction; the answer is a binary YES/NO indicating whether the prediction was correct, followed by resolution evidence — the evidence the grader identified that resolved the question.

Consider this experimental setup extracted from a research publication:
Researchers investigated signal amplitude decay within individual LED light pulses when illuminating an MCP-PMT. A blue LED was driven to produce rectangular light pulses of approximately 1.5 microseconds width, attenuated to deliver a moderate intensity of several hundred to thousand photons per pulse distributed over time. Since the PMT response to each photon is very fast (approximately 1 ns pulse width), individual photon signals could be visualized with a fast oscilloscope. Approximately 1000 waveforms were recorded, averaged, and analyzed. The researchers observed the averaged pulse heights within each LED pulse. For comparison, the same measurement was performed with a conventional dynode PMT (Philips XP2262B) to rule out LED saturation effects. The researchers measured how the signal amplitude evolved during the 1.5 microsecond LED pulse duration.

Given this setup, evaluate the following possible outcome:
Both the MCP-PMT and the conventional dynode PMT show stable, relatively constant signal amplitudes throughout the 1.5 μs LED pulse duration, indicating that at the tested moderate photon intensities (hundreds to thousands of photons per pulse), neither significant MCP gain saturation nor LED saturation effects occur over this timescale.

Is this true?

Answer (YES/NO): NO